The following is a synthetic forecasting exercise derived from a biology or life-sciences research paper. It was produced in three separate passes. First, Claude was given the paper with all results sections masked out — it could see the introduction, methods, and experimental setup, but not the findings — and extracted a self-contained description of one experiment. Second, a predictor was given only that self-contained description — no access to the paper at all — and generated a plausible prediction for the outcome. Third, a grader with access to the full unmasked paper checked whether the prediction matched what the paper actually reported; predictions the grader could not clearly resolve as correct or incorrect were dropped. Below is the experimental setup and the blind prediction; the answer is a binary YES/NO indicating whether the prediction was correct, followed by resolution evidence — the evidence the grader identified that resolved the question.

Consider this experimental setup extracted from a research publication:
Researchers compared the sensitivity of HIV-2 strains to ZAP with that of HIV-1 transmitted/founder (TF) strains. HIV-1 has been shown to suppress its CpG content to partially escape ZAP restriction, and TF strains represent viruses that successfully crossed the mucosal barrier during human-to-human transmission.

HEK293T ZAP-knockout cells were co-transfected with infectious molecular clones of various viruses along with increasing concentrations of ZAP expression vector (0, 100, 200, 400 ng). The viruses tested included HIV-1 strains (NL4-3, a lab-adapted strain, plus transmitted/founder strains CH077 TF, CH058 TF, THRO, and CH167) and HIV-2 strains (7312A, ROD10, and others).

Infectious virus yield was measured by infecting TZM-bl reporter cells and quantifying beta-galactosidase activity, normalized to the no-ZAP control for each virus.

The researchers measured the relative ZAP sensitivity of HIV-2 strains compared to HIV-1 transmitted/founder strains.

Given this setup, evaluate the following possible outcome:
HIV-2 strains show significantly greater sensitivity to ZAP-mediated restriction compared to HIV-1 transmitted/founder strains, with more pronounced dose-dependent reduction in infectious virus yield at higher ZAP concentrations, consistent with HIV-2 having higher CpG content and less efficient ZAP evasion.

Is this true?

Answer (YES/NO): NO